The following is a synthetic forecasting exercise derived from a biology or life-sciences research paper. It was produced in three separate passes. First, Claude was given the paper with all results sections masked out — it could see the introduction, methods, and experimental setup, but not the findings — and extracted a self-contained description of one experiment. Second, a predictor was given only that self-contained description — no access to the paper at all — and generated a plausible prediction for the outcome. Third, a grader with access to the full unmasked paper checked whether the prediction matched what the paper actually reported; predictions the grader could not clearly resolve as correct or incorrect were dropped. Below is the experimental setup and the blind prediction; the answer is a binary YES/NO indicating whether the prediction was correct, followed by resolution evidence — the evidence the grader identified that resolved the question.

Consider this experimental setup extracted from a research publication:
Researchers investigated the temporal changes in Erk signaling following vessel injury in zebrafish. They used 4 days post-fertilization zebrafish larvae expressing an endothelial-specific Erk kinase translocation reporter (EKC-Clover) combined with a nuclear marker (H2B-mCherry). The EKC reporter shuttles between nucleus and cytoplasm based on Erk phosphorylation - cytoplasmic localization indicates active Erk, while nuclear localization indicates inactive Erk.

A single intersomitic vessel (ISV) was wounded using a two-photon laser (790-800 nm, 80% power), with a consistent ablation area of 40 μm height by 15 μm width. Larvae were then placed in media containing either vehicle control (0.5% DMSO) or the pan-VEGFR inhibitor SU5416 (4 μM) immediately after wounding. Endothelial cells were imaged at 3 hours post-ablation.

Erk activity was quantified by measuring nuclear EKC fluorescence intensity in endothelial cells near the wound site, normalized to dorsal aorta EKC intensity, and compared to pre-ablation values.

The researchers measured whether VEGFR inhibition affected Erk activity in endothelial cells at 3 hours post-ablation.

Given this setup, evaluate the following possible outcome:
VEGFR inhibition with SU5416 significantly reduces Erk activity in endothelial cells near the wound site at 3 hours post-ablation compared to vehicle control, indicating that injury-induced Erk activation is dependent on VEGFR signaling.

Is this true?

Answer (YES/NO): NO